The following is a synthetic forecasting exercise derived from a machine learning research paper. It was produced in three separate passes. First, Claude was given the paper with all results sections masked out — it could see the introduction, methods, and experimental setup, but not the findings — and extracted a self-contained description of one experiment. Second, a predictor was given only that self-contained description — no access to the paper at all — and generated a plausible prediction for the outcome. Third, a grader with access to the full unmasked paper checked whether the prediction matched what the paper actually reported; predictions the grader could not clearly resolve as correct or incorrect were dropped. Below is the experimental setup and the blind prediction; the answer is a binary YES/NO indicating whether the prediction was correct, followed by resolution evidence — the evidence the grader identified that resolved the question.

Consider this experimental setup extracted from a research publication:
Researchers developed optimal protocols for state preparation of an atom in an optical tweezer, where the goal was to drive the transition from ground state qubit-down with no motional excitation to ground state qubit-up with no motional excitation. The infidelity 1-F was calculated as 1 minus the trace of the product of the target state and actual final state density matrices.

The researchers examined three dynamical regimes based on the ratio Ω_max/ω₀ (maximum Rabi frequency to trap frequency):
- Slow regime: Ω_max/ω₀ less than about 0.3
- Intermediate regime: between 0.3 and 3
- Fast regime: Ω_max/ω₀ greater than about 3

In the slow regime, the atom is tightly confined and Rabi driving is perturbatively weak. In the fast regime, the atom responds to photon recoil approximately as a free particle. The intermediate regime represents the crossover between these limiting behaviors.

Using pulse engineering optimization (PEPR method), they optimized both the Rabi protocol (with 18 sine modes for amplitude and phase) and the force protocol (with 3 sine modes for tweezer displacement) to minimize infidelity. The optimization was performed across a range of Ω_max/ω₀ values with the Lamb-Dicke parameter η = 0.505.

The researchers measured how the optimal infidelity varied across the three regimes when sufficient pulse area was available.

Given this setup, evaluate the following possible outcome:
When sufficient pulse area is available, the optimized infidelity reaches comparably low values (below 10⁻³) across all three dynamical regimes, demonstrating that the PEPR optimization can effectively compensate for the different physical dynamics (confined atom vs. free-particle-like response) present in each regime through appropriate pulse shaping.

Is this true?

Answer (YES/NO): NO